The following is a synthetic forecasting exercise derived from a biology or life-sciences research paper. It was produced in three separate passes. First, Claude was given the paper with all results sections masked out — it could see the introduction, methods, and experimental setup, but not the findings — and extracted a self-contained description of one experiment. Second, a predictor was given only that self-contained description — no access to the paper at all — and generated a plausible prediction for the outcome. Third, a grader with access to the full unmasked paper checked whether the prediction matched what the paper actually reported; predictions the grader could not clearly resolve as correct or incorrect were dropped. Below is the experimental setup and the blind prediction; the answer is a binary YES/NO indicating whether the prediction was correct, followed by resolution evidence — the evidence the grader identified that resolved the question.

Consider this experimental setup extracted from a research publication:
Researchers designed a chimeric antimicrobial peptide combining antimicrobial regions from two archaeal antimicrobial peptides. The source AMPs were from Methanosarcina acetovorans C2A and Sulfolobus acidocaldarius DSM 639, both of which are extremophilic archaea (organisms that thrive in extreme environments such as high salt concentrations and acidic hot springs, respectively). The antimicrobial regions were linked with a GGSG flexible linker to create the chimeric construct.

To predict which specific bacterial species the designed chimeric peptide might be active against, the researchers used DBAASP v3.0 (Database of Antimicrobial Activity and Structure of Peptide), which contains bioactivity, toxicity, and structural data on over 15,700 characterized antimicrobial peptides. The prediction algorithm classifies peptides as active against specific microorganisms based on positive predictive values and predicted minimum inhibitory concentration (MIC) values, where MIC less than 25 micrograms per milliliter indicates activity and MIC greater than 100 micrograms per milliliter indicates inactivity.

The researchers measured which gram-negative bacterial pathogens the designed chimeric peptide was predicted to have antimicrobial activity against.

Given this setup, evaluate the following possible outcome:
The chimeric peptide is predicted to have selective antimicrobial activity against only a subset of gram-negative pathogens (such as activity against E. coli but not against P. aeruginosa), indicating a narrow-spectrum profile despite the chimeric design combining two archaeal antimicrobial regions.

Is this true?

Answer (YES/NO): NO